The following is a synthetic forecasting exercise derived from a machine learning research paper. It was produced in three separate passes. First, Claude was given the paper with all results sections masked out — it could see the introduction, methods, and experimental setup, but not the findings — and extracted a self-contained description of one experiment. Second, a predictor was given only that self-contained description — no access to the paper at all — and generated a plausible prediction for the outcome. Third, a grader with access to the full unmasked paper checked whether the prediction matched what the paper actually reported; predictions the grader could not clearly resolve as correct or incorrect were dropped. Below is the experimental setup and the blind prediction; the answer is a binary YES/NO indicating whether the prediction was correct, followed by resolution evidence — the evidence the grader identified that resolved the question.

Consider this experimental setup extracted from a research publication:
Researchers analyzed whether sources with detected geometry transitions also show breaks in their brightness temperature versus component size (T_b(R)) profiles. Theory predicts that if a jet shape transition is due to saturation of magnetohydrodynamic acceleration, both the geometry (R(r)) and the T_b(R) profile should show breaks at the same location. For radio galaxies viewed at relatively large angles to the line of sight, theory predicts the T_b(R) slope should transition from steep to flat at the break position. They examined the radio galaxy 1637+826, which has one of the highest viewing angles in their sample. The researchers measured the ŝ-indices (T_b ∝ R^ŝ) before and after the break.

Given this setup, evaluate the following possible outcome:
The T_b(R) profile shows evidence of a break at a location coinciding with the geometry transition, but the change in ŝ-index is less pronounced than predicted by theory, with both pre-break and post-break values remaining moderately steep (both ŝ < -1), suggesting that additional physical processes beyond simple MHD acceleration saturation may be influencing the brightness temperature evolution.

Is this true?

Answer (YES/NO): NO